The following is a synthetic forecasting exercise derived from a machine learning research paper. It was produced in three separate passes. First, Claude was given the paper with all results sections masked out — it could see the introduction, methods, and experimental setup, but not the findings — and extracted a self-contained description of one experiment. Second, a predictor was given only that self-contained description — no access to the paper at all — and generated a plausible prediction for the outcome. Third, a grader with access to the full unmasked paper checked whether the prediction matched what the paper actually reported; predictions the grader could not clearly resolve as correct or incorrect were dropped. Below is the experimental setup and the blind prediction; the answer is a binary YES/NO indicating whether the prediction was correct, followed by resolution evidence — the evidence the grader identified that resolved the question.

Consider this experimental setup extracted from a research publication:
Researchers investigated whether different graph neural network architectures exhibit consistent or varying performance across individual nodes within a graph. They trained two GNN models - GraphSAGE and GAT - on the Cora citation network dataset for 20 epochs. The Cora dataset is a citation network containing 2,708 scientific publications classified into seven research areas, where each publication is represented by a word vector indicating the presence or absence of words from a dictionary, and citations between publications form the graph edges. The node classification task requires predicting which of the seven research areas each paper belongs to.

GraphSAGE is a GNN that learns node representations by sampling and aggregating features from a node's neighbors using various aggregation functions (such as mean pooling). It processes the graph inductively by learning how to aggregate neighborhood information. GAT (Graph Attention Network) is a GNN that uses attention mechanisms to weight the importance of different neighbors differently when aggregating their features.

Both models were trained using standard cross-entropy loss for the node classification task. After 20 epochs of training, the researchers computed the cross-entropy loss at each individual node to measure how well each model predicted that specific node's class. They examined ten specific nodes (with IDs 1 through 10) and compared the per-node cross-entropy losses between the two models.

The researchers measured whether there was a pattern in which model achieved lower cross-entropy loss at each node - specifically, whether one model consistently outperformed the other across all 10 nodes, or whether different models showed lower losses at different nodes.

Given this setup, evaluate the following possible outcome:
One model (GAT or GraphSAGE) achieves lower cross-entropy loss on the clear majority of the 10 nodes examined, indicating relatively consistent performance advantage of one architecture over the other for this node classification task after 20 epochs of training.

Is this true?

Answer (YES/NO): NO